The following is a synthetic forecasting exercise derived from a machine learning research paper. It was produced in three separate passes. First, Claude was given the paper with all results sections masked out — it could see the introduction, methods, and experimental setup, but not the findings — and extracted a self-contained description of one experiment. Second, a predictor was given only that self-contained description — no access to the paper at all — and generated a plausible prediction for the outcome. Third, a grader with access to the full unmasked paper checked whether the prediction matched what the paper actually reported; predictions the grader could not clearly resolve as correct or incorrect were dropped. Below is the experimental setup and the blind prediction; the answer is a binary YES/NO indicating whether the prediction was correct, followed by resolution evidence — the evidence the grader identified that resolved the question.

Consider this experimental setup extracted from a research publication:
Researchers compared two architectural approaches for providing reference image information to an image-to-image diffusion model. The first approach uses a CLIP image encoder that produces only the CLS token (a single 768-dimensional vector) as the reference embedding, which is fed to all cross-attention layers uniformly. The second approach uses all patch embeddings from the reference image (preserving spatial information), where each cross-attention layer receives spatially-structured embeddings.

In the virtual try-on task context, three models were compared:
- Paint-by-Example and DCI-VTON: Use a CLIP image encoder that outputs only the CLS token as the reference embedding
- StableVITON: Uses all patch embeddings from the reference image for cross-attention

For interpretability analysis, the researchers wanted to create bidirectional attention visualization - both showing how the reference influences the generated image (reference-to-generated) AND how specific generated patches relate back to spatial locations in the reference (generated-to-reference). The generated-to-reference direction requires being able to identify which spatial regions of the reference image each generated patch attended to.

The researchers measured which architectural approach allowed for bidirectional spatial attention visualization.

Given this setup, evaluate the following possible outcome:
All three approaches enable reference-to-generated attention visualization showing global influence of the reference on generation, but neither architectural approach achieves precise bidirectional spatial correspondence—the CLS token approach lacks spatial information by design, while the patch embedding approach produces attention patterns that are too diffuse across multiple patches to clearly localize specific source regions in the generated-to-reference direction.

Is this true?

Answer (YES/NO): NO